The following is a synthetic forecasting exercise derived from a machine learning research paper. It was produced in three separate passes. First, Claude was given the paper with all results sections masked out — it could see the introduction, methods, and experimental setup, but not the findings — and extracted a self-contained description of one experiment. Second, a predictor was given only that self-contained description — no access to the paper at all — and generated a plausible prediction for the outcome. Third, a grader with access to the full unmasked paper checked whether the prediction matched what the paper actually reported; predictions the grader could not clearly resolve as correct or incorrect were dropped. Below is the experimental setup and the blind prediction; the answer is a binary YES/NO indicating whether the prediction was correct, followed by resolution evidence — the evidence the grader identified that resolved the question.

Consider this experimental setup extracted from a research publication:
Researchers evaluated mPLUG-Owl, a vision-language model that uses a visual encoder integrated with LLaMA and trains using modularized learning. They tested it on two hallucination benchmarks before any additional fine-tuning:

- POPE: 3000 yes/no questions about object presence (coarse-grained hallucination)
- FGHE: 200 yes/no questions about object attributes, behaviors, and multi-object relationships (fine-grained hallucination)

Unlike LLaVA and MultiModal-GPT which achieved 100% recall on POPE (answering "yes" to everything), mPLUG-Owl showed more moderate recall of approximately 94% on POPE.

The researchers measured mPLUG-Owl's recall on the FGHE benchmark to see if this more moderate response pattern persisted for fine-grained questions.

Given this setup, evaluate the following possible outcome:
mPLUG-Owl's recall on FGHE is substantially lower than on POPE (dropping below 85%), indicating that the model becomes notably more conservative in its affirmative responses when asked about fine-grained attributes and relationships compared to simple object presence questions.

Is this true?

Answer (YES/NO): YES